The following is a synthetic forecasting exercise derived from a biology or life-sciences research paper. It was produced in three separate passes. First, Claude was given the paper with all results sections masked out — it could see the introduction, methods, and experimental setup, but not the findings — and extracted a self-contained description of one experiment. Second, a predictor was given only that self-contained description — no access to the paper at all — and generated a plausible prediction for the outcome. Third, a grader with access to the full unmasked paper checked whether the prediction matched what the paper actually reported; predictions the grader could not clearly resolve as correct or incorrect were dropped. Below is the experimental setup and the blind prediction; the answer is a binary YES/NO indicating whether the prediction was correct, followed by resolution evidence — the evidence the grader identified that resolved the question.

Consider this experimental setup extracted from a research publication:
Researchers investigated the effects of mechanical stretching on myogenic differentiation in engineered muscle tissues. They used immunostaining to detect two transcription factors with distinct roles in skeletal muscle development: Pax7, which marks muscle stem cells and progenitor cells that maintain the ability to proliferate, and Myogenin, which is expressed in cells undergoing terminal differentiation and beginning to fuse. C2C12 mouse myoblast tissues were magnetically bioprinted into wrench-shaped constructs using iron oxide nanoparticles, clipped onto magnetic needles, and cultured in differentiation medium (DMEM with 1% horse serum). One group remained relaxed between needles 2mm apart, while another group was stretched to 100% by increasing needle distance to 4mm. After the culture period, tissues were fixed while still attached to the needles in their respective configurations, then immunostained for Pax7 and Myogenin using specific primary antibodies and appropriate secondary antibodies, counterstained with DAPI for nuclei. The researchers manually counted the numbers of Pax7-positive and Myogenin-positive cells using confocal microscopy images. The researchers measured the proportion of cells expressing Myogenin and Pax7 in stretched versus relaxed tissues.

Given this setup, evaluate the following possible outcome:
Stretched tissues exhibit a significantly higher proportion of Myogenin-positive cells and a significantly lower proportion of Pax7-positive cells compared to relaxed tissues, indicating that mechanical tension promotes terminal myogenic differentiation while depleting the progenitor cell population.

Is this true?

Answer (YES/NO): NO